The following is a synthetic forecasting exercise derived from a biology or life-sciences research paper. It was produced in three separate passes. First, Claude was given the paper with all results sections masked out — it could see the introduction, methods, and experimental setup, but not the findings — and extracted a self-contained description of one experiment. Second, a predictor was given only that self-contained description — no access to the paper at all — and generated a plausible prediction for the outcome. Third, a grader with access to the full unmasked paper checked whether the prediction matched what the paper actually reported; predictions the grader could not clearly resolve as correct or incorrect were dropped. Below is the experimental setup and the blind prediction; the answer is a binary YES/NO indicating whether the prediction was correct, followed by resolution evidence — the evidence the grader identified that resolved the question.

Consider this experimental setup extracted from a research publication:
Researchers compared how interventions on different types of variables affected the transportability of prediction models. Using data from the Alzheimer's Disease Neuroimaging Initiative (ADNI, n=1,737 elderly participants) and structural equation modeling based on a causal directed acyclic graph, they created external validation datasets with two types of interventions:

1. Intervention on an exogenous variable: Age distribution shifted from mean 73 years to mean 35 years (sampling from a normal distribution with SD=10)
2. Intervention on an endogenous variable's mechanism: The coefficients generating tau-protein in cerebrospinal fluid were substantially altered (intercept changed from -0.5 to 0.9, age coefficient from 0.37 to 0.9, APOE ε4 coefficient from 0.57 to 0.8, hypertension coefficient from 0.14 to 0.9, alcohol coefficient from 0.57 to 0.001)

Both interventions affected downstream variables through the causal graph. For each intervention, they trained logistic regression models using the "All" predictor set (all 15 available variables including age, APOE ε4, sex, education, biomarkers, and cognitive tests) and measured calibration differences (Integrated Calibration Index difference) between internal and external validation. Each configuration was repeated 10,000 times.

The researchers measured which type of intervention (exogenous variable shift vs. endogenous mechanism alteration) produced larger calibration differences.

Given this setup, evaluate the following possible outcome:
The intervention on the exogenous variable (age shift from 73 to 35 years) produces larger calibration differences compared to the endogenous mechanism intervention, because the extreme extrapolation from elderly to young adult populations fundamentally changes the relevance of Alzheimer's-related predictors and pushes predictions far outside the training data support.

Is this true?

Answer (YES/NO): YES